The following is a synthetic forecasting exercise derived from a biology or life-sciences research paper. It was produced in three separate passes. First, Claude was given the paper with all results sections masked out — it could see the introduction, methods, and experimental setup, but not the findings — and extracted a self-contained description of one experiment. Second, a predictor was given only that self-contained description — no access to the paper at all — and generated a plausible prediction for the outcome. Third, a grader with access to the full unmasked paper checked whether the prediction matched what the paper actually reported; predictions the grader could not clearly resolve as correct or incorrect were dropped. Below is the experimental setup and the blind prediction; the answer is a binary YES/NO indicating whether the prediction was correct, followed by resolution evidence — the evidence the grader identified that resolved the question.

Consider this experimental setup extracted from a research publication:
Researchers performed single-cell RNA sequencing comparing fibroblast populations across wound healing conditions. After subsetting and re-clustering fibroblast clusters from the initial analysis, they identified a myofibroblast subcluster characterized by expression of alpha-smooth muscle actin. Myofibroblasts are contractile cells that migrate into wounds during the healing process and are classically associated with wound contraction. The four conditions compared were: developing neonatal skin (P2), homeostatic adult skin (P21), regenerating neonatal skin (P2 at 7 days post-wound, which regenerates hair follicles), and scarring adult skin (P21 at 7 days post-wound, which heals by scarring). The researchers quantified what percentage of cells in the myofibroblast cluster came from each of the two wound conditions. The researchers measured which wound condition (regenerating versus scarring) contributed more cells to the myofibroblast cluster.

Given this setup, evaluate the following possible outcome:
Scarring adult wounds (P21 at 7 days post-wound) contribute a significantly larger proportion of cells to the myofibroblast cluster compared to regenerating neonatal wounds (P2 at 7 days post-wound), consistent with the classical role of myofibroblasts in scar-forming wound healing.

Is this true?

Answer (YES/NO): NO